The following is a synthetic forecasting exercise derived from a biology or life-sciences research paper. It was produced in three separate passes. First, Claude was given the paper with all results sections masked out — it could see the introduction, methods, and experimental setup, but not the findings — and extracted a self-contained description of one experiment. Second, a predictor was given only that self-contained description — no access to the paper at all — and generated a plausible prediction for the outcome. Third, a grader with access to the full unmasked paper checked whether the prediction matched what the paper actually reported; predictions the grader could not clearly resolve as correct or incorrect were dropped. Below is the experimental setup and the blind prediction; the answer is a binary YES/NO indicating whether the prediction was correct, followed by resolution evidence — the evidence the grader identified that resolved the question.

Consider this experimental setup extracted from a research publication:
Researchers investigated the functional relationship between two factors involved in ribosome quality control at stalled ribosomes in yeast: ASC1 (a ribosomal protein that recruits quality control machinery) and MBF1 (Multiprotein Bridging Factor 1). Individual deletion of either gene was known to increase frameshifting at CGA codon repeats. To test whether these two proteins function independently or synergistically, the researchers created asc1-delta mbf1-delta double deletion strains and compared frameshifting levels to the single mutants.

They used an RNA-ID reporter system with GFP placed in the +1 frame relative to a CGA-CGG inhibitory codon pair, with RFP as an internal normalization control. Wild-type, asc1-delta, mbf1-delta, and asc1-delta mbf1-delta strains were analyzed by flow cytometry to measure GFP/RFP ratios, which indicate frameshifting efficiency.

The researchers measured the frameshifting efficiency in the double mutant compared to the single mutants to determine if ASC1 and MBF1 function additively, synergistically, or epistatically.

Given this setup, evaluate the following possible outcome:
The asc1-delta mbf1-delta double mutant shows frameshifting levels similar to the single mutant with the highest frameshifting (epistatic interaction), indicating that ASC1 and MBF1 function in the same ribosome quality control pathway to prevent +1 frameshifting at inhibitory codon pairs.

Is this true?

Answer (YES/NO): NO